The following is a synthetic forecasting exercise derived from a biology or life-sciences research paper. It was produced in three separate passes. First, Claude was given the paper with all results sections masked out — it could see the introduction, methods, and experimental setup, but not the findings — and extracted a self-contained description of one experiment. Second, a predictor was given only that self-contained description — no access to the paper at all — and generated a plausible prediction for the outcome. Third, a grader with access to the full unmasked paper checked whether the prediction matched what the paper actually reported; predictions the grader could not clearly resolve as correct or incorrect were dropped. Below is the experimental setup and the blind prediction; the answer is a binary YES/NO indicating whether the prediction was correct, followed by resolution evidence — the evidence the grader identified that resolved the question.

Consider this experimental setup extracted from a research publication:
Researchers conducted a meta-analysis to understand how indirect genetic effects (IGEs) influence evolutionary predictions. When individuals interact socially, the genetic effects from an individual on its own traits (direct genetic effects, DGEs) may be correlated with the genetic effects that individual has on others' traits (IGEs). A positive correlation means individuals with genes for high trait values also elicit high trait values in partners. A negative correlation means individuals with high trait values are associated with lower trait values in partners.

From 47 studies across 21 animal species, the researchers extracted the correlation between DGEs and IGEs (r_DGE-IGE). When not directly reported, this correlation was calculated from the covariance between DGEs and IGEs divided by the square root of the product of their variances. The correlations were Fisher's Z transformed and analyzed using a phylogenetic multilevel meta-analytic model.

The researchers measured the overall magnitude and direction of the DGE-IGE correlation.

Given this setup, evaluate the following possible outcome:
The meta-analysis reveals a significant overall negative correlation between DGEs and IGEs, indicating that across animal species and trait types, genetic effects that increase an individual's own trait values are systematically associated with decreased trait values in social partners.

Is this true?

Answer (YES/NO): NO